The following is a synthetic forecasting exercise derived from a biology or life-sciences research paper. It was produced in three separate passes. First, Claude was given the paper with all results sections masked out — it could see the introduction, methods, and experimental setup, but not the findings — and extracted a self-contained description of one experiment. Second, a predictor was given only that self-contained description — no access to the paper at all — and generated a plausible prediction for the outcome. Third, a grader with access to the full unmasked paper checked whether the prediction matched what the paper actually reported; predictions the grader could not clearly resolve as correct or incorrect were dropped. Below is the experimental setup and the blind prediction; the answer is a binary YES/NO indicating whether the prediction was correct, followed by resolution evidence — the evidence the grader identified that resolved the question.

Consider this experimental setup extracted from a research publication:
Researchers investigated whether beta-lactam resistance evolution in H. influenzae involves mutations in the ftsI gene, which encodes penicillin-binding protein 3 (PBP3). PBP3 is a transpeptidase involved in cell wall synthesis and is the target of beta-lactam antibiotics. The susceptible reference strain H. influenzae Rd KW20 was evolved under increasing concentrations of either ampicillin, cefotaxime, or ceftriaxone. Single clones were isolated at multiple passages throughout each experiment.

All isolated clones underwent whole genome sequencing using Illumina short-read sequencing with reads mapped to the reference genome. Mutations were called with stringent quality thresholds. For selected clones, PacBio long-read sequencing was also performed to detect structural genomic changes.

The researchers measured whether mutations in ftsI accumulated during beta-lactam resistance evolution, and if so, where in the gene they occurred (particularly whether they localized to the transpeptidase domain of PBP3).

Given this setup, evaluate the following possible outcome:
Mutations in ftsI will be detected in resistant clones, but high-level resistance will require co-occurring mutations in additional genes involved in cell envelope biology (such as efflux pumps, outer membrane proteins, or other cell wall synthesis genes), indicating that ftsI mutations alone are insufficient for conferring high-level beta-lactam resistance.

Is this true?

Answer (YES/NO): NO